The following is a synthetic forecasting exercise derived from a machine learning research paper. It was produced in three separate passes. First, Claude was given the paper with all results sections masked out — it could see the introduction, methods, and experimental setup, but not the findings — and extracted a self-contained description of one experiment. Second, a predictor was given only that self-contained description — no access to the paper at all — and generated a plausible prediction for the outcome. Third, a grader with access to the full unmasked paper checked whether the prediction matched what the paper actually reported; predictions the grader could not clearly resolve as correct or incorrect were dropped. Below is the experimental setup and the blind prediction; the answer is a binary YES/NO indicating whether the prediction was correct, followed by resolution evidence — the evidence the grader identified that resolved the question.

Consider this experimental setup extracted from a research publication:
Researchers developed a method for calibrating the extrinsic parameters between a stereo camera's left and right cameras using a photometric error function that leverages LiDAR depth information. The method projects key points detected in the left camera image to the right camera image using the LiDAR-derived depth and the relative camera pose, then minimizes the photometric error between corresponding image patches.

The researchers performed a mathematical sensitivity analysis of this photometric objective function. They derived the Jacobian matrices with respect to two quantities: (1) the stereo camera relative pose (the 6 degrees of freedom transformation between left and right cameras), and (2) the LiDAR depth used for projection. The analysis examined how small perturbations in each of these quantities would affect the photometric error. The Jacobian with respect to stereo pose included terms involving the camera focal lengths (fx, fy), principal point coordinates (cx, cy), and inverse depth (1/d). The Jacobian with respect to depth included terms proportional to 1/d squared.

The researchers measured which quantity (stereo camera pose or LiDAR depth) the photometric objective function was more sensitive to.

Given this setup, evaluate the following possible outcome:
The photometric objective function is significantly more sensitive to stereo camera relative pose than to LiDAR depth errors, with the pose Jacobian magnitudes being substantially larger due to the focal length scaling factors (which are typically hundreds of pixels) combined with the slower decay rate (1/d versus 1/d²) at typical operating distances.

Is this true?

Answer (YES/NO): YES